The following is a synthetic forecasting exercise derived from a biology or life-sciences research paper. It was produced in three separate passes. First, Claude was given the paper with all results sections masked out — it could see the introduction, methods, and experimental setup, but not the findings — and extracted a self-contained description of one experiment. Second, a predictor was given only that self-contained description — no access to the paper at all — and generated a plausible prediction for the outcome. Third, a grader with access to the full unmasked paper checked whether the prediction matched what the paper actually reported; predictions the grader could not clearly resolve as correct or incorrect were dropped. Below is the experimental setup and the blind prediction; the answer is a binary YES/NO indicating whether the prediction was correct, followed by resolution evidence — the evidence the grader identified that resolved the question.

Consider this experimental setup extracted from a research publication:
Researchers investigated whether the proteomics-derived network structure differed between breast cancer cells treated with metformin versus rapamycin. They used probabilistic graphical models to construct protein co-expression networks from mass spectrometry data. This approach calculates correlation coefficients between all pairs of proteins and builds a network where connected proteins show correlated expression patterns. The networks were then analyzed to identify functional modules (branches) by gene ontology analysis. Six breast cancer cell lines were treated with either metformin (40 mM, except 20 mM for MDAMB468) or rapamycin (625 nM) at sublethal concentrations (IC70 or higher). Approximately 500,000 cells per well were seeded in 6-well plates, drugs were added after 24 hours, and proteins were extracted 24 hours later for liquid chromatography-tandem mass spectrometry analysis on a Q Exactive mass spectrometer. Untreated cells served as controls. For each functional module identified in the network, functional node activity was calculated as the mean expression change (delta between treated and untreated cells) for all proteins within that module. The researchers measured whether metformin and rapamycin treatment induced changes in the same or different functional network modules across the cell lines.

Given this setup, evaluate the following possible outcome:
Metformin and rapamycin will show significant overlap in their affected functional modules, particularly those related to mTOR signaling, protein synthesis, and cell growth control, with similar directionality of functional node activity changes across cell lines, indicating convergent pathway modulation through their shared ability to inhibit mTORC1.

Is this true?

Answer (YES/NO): NO